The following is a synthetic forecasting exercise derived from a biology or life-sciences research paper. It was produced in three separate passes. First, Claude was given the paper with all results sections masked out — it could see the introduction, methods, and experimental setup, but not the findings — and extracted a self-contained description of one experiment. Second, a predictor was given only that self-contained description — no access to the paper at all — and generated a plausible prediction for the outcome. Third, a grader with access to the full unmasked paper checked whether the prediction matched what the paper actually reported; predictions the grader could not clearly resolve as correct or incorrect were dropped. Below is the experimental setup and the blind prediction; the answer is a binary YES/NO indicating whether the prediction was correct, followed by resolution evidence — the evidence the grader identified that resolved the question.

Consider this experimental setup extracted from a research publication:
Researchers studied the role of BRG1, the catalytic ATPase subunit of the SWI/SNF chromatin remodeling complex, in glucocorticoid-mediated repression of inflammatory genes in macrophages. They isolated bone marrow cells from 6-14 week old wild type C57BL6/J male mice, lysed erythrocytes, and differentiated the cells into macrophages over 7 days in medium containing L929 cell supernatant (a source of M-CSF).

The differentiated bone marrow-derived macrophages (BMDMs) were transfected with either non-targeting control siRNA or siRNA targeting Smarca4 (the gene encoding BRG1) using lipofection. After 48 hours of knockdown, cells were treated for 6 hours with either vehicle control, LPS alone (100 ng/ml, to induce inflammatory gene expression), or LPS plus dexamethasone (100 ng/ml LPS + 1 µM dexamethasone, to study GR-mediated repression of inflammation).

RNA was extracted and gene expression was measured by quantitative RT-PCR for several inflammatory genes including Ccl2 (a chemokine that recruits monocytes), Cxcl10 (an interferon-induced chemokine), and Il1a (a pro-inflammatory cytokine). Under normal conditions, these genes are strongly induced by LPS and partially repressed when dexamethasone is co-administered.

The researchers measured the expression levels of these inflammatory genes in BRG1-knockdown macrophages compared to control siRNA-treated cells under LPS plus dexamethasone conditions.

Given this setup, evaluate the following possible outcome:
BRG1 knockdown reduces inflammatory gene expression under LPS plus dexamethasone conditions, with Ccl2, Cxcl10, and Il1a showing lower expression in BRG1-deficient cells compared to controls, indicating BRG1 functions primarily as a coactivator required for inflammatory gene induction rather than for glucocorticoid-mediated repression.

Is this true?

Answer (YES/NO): NO